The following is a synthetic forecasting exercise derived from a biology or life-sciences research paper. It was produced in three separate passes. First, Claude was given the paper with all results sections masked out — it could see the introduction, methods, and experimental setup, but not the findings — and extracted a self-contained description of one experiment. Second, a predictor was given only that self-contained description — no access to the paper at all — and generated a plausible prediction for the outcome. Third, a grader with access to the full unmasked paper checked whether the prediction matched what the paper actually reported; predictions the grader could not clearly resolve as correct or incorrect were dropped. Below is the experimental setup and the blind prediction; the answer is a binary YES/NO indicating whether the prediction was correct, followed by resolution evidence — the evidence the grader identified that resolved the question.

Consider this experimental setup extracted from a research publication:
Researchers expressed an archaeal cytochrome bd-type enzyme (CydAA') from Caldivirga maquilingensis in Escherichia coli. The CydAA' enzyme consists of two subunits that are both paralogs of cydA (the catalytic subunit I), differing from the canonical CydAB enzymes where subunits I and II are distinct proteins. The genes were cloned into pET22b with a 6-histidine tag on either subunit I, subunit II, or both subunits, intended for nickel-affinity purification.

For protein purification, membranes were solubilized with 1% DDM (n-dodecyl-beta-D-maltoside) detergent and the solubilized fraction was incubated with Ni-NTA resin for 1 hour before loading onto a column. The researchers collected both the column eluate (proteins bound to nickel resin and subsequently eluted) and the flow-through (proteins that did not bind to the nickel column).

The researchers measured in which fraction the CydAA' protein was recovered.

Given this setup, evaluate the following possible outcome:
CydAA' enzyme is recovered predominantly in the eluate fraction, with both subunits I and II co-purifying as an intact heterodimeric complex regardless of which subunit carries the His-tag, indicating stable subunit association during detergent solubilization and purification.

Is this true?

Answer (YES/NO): NO